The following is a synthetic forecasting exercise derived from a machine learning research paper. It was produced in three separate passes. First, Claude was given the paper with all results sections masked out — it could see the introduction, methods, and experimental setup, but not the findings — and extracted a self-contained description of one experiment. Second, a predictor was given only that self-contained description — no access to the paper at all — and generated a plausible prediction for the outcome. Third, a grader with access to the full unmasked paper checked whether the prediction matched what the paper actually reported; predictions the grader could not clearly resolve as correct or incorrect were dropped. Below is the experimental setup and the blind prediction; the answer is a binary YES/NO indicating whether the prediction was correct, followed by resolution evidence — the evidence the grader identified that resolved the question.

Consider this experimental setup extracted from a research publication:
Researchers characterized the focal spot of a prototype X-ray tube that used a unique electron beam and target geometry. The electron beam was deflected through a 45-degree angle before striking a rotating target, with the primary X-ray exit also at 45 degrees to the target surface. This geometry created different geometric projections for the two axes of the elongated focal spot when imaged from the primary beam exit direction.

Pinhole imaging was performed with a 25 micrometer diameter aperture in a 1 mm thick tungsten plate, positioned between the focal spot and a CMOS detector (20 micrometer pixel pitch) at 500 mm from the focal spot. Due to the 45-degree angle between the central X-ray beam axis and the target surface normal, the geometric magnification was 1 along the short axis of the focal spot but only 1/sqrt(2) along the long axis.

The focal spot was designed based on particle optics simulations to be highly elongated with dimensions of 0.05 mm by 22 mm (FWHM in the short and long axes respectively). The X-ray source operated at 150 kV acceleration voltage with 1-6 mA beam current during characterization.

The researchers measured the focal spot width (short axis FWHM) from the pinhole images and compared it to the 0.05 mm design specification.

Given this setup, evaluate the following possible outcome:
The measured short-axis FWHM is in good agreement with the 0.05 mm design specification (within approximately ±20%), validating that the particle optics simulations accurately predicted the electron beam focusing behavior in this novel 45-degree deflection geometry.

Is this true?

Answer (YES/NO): NO